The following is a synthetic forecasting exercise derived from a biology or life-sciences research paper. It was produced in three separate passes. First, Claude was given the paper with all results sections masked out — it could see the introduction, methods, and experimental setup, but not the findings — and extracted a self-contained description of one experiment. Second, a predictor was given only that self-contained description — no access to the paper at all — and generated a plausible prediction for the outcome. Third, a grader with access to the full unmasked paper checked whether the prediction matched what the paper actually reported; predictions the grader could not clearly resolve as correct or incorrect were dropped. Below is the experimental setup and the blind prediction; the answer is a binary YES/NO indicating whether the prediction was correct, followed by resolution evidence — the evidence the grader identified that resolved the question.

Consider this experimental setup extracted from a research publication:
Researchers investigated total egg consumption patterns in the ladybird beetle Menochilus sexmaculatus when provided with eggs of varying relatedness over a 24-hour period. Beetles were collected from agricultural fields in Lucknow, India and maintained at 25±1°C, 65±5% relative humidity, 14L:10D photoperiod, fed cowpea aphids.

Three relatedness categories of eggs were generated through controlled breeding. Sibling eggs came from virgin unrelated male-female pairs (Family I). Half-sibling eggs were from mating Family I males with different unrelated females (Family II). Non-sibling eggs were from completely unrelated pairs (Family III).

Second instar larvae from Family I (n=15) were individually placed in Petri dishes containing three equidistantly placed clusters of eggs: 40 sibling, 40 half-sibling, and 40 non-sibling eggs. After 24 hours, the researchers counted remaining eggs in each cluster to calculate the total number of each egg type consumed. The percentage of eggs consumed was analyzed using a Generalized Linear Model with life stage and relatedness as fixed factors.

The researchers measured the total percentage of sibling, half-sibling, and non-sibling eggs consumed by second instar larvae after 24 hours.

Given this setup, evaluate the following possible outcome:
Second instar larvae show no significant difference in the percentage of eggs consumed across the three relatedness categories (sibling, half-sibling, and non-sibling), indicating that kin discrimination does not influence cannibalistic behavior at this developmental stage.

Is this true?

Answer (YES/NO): NO